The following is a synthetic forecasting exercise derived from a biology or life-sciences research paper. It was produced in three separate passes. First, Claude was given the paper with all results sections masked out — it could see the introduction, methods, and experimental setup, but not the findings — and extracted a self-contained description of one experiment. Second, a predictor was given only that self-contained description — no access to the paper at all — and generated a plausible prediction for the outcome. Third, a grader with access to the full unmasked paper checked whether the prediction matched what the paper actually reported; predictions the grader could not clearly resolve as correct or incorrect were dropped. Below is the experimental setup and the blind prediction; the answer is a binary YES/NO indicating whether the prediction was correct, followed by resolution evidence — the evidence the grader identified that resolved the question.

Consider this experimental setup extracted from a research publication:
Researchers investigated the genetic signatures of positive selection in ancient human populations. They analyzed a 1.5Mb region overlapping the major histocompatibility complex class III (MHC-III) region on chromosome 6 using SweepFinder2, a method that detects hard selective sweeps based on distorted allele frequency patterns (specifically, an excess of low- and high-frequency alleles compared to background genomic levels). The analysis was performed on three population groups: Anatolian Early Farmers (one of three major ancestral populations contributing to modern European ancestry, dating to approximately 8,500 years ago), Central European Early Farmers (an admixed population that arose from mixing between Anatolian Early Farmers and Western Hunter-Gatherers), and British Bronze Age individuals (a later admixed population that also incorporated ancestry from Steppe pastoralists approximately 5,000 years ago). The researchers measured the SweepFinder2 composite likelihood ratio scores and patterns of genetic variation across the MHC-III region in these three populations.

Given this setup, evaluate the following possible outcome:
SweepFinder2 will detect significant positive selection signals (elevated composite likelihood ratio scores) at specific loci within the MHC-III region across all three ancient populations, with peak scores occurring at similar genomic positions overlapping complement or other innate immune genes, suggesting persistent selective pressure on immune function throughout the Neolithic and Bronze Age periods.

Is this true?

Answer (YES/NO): NO